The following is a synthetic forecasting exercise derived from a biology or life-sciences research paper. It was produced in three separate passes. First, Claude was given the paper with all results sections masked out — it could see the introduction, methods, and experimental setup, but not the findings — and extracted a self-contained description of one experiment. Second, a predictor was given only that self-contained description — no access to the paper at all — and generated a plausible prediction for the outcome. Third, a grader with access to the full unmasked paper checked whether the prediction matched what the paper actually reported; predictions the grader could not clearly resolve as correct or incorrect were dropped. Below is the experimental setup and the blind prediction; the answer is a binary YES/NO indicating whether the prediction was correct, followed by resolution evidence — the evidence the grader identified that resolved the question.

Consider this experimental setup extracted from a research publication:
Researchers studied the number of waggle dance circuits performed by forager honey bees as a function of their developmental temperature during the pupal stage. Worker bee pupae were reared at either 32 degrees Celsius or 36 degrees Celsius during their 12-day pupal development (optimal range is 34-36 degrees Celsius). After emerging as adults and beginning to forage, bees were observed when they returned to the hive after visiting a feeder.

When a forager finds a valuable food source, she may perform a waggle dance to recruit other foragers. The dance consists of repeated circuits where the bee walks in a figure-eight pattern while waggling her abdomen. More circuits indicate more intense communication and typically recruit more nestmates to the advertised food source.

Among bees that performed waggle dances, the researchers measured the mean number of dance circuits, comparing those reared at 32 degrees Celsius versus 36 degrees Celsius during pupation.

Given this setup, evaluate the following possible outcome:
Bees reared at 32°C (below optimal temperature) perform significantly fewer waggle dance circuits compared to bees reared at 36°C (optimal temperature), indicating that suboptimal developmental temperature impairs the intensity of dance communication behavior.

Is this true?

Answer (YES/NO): YES